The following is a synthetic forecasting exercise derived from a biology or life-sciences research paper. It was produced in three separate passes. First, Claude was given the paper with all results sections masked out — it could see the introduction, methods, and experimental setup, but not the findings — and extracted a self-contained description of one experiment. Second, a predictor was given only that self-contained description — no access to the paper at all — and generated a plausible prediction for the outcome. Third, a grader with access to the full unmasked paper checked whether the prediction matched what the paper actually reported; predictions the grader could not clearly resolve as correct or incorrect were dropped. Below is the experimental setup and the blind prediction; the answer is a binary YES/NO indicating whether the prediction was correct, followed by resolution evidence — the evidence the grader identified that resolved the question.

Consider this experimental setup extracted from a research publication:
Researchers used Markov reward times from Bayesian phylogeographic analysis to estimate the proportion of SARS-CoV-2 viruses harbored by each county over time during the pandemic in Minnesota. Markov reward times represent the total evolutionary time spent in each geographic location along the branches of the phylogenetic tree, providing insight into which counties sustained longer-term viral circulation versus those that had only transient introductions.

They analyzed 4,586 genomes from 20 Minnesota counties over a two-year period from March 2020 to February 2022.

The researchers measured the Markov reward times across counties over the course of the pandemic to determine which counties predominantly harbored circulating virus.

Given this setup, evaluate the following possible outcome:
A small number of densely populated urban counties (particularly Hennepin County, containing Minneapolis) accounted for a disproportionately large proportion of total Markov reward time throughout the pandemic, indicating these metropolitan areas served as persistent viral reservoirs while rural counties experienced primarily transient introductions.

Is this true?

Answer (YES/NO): YES